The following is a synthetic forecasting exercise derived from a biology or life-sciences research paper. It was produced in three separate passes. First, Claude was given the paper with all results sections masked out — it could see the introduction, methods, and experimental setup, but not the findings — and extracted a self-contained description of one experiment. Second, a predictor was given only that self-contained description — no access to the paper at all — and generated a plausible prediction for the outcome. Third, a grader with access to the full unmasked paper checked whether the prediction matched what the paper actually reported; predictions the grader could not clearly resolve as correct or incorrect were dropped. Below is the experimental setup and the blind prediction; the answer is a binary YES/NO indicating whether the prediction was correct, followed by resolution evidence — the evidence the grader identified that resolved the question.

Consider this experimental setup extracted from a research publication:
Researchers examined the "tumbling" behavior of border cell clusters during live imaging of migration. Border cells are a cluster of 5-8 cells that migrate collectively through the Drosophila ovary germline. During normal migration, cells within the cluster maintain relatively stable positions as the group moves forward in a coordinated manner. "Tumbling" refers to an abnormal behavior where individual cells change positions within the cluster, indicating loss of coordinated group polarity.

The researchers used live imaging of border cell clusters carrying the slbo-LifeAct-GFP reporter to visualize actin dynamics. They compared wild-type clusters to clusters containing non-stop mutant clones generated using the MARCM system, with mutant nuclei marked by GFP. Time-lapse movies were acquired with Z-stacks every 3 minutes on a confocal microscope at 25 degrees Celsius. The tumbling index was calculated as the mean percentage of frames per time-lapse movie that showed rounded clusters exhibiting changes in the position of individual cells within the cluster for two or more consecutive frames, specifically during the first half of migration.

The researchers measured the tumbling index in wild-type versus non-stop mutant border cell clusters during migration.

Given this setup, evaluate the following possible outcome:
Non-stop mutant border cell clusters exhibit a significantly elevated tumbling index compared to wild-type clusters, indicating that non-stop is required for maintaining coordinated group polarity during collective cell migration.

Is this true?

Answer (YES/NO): YES